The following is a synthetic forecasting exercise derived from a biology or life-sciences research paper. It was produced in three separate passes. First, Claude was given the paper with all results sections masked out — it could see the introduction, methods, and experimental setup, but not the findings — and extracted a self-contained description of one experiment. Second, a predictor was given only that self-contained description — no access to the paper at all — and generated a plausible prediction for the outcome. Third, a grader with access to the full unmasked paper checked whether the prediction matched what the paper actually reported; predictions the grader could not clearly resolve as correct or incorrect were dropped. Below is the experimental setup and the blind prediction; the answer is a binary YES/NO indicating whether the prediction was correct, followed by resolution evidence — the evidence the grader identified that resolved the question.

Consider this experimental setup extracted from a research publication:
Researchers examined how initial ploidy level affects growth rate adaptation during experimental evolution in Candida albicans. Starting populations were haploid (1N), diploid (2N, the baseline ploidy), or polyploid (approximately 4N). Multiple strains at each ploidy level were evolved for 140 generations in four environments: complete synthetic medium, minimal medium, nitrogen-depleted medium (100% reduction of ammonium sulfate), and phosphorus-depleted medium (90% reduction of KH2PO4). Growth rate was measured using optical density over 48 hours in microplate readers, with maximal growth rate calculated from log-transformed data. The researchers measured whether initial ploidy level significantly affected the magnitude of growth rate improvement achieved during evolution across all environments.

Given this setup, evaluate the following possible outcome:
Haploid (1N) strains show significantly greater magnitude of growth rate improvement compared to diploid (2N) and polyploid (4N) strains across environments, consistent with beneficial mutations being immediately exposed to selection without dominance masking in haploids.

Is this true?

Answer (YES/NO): NO